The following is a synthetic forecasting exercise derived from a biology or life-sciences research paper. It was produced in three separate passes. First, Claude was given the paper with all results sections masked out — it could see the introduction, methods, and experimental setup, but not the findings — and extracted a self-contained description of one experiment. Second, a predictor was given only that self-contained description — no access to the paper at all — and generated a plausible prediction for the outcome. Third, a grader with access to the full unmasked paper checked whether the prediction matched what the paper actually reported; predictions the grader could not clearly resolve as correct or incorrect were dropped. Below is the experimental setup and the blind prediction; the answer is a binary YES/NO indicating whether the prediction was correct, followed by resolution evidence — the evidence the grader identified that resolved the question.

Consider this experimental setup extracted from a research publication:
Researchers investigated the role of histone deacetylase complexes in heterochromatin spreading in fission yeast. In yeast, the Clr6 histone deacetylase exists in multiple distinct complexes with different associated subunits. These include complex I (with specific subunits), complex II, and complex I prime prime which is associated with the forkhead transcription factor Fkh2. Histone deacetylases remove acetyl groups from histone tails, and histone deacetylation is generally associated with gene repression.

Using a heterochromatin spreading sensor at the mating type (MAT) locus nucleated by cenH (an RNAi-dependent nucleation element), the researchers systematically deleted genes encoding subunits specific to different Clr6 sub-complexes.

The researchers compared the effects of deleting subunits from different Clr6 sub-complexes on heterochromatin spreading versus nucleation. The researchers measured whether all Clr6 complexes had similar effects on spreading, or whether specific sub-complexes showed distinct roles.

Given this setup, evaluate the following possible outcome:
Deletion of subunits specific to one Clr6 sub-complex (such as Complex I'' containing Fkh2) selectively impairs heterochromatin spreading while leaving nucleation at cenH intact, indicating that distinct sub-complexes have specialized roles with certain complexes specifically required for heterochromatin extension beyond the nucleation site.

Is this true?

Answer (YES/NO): YES